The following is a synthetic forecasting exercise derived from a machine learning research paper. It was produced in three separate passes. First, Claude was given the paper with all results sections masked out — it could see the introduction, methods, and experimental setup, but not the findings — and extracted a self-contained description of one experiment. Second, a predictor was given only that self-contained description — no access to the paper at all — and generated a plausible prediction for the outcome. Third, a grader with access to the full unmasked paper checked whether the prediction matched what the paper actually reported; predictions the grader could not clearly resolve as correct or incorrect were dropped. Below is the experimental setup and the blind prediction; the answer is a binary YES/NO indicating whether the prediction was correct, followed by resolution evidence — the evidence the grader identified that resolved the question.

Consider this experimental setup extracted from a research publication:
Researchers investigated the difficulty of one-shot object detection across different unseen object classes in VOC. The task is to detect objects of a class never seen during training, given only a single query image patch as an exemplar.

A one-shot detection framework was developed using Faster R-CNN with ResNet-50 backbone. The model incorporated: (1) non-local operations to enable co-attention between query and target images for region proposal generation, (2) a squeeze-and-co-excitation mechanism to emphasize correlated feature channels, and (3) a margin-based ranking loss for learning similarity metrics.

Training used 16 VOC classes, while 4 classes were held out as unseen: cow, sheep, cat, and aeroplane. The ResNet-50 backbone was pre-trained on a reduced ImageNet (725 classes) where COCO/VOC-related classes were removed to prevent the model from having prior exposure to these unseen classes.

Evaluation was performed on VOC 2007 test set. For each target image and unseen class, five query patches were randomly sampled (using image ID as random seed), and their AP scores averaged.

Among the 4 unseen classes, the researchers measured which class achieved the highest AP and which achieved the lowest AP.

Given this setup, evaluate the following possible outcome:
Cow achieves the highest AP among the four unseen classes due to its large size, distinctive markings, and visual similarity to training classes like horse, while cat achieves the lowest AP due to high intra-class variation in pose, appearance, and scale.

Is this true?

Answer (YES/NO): NO